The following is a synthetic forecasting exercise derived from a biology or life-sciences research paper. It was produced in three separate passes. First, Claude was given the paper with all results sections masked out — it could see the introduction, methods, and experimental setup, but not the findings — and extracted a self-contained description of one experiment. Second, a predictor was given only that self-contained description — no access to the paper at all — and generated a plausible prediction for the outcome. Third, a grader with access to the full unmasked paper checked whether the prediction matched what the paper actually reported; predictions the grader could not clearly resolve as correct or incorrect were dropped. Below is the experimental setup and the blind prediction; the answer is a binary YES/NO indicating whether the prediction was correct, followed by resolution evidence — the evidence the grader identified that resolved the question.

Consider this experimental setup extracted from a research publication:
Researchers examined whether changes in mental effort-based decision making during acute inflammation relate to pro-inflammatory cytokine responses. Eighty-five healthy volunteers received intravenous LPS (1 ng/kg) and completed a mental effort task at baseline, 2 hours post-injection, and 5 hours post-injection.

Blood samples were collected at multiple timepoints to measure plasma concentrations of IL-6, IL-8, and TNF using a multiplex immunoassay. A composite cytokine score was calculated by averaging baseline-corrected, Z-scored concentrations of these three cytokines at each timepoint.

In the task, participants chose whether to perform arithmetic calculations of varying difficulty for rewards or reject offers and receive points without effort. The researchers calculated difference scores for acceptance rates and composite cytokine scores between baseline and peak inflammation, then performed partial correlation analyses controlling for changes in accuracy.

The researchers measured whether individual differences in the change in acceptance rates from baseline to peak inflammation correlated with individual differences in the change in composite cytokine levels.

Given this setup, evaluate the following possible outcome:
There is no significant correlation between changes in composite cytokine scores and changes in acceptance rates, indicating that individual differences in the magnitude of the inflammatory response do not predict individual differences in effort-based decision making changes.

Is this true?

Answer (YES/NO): YES